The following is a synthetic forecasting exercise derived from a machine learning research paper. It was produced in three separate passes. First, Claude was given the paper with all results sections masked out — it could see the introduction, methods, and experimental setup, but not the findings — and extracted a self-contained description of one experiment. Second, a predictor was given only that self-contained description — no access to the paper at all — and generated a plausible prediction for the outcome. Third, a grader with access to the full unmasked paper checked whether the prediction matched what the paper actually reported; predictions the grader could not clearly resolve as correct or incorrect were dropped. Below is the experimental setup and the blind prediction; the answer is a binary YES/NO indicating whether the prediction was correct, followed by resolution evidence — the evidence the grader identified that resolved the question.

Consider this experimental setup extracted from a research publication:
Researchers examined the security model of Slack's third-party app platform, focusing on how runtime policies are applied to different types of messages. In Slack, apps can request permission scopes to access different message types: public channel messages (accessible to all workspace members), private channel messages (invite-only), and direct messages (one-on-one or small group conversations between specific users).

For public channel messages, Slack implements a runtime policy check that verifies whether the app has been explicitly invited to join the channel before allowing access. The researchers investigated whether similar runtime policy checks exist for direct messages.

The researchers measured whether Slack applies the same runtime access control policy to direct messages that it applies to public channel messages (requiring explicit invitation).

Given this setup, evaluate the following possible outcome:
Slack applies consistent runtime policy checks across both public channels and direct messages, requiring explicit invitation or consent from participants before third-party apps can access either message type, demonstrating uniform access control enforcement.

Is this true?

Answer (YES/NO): NO